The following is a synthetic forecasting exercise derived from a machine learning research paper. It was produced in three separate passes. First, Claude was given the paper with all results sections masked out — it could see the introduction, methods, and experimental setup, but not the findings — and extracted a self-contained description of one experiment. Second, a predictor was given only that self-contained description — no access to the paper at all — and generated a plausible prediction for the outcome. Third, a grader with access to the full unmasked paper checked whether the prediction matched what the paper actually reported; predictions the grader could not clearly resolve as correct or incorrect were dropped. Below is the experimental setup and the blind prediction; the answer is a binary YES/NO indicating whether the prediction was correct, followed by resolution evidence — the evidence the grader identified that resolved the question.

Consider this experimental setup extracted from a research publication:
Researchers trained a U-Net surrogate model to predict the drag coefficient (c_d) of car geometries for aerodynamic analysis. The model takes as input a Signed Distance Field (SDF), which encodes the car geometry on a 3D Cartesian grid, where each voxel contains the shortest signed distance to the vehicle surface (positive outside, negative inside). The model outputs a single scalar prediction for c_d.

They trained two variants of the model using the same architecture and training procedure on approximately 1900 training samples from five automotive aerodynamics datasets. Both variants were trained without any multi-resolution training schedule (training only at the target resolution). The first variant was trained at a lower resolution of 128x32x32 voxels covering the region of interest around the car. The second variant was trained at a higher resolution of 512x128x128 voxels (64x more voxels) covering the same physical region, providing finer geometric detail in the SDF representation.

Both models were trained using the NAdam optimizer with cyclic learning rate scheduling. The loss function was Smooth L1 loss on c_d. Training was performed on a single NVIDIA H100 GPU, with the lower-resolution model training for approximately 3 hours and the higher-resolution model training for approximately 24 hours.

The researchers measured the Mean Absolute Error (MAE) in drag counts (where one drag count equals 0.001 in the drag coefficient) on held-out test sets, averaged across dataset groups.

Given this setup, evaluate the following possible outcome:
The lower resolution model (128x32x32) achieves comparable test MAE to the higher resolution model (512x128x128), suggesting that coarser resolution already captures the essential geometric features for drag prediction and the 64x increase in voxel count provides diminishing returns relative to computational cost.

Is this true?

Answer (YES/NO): NO